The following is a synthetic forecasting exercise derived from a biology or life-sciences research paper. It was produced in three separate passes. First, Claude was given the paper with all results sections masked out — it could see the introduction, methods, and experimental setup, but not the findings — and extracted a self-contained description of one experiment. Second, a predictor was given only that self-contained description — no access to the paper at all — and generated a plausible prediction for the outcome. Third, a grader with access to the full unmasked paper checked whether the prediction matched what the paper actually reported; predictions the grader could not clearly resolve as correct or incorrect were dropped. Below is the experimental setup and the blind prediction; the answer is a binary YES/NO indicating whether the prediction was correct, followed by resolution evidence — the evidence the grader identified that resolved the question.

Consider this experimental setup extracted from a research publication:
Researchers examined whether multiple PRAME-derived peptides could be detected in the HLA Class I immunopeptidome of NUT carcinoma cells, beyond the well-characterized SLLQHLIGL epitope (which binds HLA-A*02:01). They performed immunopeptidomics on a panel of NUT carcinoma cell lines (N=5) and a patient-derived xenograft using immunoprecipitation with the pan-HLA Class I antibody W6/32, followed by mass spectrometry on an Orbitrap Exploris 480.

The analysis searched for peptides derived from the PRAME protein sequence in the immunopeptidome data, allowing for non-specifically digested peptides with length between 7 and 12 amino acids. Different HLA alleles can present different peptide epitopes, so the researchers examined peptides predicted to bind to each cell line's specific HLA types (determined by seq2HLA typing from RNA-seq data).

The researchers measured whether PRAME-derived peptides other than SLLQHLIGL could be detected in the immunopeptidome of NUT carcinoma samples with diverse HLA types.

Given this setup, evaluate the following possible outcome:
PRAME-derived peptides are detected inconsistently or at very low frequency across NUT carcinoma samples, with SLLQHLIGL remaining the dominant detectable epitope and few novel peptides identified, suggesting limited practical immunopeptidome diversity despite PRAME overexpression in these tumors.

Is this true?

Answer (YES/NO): NO